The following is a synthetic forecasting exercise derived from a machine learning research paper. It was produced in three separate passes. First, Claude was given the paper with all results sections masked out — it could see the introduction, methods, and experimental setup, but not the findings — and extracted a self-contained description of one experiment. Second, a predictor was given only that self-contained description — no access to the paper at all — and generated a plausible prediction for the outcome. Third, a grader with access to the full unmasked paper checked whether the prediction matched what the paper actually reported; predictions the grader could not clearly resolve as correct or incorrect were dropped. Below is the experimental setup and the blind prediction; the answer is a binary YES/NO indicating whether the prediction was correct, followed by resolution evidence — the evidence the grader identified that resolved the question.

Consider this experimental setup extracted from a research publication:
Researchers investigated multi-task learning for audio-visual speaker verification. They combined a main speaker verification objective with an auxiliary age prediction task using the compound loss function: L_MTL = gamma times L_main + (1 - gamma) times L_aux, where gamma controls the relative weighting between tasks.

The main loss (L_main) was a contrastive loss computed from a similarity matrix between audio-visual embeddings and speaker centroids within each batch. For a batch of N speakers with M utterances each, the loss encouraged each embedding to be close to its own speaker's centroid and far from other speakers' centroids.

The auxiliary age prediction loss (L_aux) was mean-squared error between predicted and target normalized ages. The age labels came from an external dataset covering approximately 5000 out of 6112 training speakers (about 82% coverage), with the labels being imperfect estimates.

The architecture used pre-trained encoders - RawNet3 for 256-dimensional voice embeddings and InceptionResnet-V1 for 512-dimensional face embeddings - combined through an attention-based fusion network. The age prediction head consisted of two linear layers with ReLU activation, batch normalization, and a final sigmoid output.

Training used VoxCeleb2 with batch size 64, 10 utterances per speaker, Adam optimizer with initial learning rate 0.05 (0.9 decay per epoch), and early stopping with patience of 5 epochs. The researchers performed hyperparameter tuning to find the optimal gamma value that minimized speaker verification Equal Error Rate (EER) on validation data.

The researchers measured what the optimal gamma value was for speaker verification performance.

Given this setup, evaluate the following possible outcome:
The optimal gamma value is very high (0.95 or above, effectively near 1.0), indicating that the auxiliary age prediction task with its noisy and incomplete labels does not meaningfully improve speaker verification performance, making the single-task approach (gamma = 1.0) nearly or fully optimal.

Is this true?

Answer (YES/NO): NO